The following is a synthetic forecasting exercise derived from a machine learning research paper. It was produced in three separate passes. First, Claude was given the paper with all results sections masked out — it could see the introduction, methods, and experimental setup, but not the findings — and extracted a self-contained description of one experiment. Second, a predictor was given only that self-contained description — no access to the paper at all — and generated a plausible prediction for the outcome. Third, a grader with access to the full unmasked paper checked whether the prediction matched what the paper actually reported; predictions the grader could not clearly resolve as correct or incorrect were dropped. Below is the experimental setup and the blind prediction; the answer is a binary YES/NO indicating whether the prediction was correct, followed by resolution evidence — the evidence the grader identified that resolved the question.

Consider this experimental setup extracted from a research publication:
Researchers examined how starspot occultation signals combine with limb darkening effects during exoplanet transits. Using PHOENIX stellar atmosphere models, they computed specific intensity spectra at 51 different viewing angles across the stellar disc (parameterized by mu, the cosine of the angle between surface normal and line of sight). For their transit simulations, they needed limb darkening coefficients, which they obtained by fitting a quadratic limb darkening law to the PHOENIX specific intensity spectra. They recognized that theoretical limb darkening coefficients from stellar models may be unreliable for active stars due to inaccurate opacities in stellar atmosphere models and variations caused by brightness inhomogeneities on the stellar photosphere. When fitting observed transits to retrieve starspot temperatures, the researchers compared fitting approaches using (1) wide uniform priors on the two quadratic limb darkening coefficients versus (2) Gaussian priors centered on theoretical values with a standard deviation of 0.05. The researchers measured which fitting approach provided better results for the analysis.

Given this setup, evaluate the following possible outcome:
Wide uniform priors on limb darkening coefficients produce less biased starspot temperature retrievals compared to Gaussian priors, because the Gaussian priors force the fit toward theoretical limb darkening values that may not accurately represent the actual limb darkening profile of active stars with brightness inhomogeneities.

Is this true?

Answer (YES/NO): NO